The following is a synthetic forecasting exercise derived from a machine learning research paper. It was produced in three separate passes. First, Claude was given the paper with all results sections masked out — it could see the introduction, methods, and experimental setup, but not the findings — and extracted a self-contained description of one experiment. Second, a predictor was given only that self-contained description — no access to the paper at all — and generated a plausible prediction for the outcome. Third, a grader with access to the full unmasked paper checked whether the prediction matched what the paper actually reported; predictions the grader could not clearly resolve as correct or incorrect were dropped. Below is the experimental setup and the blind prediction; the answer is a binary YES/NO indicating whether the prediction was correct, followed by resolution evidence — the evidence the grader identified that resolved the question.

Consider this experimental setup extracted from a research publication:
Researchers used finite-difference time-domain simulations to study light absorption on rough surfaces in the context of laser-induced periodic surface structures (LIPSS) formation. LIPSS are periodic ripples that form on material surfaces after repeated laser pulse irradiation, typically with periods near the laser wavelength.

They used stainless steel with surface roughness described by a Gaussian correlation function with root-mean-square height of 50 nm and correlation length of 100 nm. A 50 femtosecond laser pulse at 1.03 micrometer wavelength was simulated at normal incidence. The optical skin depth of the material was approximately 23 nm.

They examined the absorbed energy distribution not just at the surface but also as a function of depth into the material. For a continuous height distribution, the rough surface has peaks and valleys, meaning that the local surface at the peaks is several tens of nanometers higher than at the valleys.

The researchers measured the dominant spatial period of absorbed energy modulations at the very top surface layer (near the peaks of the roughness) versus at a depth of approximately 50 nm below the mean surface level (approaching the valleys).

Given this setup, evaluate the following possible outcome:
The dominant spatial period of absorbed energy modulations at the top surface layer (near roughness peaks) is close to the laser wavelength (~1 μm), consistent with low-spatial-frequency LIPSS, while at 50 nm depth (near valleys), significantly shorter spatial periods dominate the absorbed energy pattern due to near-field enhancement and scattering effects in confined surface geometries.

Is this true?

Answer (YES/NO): NO